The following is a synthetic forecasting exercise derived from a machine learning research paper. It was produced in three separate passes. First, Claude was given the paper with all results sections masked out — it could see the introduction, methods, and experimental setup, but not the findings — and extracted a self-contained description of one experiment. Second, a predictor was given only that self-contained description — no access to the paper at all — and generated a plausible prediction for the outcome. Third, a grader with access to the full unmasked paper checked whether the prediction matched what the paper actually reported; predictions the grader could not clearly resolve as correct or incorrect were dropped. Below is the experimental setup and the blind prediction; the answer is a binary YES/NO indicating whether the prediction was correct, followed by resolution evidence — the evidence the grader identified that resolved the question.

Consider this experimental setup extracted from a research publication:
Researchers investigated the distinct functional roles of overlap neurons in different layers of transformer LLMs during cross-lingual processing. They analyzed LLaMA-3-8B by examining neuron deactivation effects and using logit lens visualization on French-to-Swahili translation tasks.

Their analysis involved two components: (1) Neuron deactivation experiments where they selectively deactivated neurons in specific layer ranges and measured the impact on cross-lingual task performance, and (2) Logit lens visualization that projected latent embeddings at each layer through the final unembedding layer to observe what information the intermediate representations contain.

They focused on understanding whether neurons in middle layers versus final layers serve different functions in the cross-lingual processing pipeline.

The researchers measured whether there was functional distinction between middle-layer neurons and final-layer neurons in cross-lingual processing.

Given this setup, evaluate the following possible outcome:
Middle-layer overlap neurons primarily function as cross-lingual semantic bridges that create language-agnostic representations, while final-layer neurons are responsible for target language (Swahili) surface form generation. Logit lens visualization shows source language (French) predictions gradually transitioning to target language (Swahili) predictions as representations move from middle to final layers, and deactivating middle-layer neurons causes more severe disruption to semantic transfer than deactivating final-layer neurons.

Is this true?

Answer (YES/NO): NO